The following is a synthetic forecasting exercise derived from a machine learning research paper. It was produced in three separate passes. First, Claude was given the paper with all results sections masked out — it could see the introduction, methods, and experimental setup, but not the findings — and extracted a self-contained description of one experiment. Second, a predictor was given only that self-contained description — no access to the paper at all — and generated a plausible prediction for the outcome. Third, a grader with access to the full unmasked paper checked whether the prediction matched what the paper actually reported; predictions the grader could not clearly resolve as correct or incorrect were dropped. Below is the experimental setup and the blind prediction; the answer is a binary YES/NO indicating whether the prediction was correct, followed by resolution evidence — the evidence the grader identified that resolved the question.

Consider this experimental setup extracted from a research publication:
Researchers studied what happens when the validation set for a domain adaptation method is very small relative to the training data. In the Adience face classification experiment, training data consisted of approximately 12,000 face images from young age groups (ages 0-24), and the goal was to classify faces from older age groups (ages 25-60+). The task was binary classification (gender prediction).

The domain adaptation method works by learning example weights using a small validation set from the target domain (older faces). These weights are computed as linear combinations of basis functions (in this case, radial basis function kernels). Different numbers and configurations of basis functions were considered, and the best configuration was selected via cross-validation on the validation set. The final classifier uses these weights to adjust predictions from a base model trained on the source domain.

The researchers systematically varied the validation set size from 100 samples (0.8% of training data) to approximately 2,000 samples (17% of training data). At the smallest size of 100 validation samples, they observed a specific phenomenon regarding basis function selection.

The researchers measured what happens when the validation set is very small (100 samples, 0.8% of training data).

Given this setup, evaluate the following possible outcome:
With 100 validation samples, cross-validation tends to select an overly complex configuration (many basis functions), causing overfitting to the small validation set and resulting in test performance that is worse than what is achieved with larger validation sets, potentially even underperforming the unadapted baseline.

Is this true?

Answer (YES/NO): NO